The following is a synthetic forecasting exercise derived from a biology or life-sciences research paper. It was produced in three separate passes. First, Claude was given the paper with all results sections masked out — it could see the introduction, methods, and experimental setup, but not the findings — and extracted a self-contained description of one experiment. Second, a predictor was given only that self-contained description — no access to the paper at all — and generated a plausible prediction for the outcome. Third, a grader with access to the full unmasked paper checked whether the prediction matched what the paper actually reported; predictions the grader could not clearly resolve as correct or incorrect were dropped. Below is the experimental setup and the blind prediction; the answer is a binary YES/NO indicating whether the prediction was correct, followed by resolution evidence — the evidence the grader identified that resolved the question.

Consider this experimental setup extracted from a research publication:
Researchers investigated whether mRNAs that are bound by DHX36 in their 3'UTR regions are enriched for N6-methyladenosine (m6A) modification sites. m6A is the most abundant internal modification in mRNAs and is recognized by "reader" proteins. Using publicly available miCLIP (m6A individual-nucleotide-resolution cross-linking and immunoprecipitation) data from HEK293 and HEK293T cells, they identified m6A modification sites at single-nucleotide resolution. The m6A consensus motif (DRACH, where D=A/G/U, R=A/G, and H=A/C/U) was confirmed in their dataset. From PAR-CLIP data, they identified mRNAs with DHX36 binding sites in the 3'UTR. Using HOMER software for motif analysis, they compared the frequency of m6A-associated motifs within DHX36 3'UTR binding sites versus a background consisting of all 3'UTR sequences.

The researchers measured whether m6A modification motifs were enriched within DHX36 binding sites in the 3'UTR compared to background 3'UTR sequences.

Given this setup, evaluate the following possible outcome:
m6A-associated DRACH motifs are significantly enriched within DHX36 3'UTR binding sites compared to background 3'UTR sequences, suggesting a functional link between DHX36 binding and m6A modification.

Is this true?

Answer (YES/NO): YES